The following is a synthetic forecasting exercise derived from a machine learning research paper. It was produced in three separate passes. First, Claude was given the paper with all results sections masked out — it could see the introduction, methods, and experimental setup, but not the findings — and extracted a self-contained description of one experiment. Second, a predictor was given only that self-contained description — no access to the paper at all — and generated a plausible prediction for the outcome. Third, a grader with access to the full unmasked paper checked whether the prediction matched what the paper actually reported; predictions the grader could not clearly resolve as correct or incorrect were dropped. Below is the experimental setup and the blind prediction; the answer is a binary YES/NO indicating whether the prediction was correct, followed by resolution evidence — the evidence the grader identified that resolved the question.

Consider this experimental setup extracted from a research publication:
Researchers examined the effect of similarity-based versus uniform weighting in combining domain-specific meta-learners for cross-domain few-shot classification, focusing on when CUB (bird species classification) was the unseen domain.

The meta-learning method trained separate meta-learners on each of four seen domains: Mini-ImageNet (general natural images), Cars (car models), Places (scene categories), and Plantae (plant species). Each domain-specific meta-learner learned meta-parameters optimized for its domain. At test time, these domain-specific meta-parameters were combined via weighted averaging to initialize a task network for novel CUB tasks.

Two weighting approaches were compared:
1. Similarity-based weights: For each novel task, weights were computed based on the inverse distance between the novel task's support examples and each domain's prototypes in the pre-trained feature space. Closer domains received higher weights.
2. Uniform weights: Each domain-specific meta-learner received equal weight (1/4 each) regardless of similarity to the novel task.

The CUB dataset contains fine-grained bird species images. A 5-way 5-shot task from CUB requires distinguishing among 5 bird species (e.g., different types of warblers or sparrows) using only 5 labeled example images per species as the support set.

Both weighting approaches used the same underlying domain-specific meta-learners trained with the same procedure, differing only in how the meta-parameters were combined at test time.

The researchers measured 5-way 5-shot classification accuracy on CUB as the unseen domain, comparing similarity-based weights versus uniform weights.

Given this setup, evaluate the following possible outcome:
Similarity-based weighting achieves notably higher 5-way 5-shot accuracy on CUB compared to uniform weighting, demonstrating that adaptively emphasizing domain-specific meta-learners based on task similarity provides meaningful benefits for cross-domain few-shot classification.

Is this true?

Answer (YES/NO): NO